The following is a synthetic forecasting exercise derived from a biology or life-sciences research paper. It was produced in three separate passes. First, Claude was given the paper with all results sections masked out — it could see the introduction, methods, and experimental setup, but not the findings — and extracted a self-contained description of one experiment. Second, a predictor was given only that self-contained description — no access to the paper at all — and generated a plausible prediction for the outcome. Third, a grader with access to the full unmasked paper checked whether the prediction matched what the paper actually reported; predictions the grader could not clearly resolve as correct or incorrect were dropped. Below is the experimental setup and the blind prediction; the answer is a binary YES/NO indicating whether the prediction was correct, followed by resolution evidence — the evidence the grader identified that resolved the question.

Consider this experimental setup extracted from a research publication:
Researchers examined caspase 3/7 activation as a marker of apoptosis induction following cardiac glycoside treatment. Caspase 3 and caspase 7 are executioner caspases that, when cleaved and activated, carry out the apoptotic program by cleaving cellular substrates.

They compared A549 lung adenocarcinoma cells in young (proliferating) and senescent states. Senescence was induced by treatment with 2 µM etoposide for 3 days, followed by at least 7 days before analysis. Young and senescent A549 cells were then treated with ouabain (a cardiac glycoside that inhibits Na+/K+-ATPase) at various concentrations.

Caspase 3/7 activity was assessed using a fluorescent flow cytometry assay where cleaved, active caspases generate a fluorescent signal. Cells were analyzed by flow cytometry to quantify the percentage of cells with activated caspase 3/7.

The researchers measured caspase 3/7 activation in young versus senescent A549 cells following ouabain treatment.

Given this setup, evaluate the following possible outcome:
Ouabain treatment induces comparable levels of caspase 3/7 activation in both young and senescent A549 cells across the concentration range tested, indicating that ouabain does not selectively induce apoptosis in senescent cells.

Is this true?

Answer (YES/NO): NO